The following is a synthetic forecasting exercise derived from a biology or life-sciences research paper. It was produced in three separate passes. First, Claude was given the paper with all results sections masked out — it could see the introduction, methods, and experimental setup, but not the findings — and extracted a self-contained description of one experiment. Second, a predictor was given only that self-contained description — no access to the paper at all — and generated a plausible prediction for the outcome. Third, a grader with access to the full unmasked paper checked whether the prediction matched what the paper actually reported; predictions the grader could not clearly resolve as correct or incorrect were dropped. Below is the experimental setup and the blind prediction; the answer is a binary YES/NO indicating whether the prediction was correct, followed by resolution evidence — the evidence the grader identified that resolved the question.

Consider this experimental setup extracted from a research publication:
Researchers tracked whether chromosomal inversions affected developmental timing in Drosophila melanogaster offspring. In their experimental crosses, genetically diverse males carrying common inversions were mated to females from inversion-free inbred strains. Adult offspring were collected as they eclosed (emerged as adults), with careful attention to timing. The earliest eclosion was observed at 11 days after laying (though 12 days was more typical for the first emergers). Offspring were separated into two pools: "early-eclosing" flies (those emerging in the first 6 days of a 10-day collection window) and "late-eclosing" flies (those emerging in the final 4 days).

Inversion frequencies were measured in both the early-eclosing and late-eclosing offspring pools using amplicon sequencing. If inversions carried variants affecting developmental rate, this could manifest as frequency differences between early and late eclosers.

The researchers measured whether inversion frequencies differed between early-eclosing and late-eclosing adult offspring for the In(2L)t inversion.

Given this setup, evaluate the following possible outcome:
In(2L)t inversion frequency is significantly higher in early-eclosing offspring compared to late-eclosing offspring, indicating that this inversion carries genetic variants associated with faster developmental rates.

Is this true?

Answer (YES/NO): NO